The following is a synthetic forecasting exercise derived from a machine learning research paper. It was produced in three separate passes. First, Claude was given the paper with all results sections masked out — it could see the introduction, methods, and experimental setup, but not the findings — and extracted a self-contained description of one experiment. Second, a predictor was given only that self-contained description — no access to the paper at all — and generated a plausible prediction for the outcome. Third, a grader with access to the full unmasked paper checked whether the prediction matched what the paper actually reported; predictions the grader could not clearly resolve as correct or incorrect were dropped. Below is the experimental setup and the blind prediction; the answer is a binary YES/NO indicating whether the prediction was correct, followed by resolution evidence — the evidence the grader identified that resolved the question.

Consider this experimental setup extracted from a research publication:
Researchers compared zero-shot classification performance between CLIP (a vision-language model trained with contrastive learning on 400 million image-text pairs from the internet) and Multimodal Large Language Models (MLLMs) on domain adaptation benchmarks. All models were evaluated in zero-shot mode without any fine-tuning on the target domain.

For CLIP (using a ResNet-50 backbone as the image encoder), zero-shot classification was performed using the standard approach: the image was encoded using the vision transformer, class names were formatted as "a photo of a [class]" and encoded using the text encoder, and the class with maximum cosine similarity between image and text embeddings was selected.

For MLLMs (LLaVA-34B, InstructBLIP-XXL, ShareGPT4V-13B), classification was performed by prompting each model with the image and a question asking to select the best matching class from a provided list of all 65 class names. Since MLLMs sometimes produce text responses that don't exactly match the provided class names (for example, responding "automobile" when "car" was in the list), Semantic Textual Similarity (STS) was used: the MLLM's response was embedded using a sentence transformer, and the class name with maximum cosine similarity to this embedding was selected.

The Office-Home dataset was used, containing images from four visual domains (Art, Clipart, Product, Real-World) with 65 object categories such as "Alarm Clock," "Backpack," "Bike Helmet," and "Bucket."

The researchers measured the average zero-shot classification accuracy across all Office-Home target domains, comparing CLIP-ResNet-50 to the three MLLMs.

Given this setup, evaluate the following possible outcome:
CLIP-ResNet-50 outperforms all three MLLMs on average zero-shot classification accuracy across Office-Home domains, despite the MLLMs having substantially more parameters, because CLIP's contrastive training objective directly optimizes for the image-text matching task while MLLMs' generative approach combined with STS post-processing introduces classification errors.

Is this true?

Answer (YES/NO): NO